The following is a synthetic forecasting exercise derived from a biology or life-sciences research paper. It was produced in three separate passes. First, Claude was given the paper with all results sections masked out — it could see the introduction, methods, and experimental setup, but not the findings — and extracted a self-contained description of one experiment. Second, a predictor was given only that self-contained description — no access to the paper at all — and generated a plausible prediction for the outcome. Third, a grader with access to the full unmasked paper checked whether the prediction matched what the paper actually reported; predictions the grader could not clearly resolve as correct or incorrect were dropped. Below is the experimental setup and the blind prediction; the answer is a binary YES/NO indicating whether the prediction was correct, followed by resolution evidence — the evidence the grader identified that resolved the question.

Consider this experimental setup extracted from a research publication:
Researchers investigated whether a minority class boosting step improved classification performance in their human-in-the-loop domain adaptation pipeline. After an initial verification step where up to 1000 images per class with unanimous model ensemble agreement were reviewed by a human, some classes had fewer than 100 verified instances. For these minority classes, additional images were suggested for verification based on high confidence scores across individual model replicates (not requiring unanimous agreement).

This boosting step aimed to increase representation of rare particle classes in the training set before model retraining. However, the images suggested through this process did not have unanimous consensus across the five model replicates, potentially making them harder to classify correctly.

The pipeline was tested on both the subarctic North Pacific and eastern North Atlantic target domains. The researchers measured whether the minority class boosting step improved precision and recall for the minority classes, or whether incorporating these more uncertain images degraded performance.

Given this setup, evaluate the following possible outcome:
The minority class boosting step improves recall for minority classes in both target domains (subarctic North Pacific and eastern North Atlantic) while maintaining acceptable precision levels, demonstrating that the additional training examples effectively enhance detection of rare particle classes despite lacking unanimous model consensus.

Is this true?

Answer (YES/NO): NO